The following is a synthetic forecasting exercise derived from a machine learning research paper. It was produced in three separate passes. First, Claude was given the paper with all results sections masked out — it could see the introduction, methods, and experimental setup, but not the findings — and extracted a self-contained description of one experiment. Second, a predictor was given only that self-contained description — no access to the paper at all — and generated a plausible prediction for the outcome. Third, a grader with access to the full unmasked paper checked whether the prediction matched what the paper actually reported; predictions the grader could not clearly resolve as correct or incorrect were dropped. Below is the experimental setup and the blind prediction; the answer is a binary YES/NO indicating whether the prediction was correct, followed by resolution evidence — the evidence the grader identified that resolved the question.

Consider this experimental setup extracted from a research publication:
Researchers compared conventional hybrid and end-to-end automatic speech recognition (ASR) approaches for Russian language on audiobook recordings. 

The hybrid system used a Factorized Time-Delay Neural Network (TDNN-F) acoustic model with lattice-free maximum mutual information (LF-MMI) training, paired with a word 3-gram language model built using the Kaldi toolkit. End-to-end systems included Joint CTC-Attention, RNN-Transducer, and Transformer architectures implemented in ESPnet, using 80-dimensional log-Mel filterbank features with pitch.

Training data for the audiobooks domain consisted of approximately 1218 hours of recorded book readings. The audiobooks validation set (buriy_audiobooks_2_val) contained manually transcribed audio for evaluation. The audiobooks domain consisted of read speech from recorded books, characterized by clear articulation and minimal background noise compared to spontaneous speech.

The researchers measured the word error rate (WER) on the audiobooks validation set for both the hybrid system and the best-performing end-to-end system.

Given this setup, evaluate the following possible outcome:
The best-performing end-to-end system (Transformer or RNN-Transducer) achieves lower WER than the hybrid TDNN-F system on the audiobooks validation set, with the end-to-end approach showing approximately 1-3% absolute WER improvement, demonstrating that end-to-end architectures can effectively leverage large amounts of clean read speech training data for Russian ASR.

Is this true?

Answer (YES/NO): YES